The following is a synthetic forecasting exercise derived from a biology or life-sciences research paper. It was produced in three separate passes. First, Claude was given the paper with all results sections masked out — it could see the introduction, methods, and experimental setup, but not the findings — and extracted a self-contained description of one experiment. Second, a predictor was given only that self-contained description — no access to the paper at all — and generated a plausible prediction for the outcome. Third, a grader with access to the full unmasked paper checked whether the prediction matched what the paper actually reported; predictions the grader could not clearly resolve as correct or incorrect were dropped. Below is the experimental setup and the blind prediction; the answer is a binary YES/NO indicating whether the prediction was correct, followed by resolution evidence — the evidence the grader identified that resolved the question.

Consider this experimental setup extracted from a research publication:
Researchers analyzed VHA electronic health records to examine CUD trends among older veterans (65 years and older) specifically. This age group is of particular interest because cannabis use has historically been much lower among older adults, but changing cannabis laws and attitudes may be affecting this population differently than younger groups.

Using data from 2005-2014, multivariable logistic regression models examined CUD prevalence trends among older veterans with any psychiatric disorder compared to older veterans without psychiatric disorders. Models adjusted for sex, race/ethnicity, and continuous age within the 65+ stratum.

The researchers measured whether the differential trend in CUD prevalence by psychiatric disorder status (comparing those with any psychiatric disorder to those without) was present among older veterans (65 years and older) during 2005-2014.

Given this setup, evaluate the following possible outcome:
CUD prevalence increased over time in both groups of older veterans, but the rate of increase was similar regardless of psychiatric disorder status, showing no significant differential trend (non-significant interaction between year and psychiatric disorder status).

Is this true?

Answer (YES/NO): NO